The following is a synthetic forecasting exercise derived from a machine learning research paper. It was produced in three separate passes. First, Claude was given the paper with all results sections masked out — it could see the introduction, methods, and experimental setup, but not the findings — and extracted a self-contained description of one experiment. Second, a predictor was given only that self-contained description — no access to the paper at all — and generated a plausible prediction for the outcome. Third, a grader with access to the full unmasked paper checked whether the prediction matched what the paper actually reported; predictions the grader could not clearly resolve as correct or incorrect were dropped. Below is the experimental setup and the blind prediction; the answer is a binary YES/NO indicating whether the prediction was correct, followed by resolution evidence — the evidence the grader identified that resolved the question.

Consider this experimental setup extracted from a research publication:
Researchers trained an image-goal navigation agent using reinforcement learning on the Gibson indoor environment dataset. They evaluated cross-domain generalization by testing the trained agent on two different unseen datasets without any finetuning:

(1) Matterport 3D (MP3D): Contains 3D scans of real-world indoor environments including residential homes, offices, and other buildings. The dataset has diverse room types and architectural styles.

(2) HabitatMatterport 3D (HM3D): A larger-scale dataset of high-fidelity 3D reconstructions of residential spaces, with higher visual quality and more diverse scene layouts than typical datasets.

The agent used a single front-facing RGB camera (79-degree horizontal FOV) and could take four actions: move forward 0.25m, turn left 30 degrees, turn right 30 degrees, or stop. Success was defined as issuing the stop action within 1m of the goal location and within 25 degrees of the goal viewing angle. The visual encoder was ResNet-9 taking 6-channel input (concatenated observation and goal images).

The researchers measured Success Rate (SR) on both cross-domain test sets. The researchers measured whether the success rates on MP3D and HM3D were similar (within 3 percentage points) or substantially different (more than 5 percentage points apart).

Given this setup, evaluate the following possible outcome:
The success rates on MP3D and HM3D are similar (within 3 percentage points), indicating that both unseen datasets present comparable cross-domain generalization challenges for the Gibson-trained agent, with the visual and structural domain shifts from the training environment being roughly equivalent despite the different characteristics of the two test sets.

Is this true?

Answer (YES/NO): YES